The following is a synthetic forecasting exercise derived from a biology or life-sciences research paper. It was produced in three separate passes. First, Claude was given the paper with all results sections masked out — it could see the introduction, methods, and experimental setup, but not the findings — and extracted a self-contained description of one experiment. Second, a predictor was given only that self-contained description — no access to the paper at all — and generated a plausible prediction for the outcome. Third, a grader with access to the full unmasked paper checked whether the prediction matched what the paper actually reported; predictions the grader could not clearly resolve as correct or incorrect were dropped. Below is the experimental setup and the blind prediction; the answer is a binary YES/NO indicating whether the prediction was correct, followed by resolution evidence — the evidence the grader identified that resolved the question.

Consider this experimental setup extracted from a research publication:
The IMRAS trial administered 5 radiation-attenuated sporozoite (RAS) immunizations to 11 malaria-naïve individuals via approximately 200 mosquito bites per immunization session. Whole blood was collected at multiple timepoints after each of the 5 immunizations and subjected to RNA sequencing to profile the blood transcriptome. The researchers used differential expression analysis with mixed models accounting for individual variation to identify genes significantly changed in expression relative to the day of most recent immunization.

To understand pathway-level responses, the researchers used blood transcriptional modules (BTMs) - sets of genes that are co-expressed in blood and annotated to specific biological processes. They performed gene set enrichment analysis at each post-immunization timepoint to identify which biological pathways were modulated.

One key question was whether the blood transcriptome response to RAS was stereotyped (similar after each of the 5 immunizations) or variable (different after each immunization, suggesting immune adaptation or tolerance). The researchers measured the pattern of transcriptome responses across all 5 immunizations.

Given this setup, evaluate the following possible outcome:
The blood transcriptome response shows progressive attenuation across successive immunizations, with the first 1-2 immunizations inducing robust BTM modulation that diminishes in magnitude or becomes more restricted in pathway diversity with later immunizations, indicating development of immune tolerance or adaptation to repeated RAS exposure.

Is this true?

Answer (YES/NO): NO